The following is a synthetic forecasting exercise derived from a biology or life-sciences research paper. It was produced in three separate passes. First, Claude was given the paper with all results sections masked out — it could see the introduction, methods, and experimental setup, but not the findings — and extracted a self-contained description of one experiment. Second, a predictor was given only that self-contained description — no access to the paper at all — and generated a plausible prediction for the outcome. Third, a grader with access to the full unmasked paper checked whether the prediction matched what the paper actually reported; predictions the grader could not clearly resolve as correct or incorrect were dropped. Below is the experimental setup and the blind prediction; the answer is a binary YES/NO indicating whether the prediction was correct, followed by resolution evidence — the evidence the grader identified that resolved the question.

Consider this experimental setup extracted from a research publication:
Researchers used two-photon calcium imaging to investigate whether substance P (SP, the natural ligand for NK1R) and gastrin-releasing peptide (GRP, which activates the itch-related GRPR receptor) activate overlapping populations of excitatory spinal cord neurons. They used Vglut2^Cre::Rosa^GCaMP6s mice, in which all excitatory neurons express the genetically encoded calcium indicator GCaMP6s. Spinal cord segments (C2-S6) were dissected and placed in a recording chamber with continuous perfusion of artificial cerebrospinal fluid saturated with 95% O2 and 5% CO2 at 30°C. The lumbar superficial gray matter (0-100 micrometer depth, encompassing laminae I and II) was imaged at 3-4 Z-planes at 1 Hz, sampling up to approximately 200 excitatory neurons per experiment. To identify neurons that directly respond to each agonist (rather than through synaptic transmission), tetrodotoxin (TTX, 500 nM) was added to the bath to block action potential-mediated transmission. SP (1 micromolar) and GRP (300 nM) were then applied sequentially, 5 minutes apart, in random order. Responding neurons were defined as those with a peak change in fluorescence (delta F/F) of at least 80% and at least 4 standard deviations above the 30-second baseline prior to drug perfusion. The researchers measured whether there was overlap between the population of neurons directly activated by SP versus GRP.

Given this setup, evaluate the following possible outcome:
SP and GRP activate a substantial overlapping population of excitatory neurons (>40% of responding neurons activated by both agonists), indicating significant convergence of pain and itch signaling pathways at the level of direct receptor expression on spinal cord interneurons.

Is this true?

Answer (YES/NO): YES